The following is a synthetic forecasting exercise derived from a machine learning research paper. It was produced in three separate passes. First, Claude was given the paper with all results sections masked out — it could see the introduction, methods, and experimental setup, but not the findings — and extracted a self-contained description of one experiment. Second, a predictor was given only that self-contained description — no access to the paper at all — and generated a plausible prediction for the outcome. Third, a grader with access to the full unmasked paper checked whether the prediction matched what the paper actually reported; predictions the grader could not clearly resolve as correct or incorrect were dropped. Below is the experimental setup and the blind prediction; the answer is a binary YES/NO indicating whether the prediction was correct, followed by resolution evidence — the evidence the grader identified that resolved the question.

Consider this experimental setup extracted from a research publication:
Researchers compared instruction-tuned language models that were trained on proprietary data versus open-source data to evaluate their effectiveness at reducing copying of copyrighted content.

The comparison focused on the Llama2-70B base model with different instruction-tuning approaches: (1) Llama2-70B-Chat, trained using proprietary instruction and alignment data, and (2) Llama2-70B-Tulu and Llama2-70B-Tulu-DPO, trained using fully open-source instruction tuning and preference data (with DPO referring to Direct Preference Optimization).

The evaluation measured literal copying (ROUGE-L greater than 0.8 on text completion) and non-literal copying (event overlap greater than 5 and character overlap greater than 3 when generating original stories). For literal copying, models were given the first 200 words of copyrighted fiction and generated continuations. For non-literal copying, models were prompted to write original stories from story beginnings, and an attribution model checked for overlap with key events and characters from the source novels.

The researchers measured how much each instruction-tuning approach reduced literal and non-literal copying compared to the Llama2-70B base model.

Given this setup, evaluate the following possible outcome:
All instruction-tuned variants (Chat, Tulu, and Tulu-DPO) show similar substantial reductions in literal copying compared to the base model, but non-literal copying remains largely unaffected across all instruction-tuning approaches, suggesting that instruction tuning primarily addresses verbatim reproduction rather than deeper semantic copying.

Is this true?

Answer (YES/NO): NO